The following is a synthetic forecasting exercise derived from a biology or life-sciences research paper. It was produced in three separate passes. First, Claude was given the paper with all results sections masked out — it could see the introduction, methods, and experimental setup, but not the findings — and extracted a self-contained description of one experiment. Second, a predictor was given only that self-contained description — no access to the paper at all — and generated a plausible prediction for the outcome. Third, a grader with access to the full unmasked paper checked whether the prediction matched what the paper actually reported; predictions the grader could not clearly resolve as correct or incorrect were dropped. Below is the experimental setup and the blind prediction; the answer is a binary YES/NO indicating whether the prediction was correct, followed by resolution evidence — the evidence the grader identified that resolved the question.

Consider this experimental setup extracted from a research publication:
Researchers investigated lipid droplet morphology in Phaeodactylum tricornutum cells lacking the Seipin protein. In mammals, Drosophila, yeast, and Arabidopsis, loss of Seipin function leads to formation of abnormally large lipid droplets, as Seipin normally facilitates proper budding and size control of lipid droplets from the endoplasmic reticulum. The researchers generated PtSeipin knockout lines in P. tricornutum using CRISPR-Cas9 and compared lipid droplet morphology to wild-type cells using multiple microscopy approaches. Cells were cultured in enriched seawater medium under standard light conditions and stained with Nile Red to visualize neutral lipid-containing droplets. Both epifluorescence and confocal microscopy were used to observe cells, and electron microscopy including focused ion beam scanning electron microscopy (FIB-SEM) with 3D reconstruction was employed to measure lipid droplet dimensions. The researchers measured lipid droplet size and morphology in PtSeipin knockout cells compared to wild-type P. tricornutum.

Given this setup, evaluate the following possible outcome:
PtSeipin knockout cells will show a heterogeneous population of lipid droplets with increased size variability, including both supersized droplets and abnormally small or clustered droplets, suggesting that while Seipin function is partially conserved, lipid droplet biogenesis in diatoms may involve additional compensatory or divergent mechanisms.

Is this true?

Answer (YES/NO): YES